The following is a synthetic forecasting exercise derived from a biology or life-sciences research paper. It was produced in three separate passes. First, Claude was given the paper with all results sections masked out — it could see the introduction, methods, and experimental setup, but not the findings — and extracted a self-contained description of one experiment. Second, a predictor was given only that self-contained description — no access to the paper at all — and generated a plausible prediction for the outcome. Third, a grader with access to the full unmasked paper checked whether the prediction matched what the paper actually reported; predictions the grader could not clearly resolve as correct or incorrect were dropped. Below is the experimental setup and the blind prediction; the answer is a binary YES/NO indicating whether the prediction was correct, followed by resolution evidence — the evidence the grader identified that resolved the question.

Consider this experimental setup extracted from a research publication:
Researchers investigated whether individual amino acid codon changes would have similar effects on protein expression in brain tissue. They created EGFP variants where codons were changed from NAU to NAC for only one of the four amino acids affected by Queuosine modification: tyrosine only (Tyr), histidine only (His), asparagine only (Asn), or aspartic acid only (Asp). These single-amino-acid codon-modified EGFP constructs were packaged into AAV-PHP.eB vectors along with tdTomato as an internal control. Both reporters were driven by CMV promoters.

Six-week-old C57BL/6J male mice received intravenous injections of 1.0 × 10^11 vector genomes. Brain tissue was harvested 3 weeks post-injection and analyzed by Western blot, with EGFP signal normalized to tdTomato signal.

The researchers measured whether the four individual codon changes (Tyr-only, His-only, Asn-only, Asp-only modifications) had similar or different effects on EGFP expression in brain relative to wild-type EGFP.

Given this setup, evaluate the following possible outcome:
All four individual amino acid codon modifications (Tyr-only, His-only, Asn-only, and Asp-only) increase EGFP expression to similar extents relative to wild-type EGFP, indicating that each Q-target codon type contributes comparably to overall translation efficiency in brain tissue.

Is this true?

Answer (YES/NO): NO